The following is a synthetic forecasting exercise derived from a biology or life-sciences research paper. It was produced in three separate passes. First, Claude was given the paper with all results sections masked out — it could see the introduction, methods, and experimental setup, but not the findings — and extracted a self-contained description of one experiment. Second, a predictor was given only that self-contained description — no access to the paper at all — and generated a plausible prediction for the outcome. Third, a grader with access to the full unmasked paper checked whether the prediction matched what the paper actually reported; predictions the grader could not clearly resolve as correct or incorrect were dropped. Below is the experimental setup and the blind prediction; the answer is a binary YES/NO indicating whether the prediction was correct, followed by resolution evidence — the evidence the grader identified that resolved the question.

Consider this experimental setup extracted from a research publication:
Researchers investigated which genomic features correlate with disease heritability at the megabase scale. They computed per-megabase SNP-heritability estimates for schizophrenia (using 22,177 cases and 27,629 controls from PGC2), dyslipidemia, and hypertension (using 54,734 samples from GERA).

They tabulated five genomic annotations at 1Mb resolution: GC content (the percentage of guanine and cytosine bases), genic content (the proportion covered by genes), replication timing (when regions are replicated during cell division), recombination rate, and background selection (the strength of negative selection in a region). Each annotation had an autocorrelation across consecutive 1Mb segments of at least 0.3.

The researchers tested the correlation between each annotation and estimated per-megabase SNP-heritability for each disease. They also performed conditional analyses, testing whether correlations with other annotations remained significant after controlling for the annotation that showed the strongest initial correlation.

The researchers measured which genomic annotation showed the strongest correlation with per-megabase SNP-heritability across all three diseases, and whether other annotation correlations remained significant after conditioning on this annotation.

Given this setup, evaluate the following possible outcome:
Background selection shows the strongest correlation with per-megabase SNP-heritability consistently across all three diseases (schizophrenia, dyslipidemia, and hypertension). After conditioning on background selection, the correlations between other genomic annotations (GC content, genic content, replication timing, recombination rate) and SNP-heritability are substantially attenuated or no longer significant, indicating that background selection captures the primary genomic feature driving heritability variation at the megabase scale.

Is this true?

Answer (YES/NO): NO